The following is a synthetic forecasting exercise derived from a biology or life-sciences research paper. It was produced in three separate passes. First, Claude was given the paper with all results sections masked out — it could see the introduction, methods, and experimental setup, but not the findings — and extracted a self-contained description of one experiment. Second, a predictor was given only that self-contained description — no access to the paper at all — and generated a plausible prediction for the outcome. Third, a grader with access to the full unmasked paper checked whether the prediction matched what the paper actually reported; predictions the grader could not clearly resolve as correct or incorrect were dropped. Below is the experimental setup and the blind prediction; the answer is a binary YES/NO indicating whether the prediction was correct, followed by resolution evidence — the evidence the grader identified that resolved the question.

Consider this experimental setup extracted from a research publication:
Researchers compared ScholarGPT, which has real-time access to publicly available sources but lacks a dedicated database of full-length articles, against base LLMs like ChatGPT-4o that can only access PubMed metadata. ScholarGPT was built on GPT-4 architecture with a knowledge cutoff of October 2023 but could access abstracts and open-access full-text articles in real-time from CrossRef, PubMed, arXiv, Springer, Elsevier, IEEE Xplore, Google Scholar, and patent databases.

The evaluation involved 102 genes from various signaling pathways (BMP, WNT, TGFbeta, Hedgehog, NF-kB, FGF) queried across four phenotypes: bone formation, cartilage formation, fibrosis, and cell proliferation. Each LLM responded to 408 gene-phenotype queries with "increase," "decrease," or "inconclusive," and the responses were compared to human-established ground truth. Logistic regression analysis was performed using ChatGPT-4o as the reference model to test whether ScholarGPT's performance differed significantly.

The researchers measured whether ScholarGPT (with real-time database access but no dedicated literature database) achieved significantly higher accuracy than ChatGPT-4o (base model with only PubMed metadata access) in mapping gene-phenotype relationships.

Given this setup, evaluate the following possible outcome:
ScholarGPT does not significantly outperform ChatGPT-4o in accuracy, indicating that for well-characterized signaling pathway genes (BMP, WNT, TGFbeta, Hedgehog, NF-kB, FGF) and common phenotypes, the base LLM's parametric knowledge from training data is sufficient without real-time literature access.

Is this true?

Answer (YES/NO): YES